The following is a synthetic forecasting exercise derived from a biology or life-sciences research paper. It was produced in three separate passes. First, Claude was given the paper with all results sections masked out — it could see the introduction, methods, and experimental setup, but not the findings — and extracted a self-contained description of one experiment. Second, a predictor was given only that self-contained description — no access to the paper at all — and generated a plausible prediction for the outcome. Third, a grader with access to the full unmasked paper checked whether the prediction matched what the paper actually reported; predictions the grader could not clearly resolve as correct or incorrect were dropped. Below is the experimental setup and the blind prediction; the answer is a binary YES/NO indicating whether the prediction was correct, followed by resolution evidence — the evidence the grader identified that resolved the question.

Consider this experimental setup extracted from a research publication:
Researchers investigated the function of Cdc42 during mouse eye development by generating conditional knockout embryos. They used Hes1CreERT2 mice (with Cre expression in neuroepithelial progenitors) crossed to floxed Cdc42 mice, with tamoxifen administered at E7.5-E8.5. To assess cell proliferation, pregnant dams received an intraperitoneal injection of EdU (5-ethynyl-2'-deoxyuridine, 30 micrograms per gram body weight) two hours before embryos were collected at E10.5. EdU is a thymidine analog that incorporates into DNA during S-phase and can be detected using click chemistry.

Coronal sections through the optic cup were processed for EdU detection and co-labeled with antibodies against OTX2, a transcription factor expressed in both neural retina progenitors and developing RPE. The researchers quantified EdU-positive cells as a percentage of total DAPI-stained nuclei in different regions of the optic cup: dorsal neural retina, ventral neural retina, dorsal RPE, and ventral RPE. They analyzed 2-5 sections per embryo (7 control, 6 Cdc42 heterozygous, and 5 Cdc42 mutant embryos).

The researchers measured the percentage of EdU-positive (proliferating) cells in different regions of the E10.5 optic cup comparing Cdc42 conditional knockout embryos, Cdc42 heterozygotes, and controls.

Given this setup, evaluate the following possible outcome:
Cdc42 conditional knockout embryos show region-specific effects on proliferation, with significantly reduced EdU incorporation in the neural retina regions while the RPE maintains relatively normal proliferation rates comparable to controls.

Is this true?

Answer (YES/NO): NO